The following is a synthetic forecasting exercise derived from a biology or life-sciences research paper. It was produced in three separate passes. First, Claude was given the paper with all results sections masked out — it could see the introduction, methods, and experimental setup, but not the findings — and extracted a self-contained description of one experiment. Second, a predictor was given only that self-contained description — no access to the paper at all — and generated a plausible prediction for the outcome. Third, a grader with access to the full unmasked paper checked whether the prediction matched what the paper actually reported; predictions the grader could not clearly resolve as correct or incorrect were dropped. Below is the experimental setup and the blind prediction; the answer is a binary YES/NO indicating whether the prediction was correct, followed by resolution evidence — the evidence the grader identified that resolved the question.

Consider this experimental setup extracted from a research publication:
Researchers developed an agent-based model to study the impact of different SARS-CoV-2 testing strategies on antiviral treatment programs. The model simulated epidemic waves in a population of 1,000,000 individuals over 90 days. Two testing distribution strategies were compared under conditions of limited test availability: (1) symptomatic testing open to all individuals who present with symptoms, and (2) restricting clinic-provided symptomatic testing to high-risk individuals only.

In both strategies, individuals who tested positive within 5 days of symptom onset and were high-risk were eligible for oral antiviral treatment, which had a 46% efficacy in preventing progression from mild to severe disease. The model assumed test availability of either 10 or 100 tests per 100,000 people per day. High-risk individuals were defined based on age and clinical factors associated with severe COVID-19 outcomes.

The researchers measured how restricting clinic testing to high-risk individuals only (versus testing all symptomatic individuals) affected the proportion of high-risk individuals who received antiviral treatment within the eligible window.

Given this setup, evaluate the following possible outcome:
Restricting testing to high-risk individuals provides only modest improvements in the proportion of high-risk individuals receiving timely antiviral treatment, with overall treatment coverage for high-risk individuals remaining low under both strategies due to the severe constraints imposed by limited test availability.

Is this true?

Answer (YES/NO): NO